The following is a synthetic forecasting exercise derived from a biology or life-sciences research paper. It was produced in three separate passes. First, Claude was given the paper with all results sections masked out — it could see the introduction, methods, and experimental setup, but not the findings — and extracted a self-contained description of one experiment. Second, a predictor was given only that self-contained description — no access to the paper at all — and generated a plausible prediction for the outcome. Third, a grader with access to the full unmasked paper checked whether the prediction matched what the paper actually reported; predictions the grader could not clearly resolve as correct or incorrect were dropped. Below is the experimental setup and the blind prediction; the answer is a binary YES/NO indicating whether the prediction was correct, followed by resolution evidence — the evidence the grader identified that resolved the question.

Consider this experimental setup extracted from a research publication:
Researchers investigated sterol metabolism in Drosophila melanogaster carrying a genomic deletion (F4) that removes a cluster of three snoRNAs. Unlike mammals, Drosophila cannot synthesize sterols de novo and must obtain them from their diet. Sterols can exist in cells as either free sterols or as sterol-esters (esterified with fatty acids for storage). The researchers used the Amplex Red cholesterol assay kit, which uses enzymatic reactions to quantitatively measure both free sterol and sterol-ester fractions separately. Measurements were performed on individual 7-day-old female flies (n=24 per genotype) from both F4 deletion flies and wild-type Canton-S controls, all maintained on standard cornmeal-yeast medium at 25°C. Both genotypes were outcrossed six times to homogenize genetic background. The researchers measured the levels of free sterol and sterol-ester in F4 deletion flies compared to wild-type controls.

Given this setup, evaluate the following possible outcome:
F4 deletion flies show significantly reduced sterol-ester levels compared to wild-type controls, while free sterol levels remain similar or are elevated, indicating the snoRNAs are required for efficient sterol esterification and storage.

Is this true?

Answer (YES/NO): YES